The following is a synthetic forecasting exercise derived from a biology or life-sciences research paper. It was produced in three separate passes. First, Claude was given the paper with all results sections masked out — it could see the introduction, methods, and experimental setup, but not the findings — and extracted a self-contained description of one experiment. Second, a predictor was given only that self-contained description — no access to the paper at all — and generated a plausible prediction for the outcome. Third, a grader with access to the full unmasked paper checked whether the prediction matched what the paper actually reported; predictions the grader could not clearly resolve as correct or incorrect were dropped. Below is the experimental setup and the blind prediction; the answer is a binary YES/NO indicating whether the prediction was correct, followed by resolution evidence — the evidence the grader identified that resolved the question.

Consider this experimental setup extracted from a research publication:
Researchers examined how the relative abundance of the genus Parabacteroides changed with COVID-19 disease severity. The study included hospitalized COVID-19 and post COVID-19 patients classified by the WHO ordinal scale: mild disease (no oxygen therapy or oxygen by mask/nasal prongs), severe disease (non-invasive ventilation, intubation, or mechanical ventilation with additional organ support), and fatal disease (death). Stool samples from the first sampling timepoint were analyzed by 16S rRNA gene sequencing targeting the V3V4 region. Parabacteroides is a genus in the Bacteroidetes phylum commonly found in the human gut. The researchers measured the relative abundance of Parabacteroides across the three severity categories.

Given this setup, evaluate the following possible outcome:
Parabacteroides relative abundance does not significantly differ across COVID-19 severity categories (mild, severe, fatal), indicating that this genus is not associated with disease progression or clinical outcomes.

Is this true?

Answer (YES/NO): NO